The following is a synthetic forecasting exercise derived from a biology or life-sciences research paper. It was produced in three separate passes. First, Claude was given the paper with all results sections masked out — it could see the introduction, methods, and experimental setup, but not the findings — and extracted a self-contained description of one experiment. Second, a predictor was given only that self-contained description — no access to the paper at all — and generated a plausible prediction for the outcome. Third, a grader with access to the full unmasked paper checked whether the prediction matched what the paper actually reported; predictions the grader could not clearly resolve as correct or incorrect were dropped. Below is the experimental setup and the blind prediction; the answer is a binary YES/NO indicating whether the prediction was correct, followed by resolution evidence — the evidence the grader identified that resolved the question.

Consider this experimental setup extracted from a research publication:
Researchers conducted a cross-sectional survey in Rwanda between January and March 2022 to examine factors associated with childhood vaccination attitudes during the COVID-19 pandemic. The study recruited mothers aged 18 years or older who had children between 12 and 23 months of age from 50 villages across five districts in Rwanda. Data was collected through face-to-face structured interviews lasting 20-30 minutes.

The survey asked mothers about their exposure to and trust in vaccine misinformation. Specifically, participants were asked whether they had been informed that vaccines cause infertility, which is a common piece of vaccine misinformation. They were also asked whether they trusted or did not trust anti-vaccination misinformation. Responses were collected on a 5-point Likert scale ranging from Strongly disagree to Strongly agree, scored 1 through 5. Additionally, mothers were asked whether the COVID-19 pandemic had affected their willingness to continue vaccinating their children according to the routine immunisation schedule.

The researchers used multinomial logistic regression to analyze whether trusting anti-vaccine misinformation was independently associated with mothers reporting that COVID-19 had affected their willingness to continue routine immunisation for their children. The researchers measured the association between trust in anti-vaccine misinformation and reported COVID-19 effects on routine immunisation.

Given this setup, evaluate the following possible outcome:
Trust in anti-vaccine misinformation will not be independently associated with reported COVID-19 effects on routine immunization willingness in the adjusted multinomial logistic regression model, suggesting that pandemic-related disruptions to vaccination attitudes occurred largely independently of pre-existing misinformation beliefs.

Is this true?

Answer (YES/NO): NO